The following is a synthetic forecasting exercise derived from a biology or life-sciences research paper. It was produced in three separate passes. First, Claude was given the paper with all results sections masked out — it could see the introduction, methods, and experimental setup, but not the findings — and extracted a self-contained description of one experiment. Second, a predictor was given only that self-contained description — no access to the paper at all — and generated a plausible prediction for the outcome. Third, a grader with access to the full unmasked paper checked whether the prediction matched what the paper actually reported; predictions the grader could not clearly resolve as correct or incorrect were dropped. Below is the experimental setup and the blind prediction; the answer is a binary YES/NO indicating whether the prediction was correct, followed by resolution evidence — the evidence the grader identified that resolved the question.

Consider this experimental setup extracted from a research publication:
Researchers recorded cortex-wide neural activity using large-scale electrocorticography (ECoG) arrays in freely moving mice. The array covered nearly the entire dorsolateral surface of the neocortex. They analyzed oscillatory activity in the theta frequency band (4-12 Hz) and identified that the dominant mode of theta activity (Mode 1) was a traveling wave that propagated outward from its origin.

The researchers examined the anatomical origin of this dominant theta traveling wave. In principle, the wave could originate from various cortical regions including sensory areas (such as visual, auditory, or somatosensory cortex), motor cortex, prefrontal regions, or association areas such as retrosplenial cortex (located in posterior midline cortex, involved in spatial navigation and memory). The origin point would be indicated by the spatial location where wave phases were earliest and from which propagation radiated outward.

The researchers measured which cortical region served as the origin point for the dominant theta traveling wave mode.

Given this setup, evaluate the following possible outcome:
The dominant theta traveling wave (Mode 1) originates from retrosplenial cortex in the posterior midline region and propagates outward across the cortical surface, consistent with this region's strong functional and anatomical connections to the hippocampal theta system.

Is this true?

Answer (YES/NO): YES